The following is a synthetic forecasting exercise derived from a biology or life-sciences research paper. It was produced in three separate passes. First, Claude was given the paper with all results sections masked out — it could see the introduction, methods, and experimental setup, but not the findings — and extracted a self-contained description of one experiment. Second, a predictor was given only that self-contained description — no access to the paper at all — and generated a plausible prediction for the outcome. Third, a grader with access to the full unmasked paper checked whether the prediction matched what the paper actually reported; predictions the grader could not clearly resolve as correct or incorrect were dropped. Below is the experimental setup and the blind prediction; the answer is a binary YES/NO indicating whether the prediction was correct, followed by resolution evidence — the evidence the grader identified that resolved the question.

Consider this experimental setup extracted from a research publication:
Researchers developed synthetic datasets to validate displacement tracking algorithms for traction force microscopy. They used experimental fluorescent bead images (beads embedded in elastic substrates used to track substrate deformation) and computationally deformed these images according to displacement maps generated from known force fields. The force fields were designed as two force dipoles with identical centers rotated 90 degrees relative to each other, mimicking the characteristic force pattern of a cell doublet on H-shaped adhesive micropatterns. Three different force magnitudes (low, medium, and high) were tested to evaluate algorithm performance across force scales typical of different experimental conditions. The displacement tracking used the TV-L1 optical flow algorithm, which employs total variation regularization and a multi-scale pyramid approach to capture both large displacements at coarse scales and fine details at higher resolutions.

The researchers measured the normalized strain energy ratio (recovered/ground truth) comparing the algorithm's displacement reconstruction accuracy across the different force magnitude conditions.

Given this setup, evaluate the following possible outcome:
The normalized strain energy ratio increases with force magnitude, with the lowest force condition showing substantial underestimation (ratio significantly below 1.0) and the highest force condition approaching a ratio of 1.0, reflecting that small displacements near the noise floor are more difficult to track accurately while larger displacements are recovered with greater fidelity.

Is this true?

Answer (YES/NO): YES